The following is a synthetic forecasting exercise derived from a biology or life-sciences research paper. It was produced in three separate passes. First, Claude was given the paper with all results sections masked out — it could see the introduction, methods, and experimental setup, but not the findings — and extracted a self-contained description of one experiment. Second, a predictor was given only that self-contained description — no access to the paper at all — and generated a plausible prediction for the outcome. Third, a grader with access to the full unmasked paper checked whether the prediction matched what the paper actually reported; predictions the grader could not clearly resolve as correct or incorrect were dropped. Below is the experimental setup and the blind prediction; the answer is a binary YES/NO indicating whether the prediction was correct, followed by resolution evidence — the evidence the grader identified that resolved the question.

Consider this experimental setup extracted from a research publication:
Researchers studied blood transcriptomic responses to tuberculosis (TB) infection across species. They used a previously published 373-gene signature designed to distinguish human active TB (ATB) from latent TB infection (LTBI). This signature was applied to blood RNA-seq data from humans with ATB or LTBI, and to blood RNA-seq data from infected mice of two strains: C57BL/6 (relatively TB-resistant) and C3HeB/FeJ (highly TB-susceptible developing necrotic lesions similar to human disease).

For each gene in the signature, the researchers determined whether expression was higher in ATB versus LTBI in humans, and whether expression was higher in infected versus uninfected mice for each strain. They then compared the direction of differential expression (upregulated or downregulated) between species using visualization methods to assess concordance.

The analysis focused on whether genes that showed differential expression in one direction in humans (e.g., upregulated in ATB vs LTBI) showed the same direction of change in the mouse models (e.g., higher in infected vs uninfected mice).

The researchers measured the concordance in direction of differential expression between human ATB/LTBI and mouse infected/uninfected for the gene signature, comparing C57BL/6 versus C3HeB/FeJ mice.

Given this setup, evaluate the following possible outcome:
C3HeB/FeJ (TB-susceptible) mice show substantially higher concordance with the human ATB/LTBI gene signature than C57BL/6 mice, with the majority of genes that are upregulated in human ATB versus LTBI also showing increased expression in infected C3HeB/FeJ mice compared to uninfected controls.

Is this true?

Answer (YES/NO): NO